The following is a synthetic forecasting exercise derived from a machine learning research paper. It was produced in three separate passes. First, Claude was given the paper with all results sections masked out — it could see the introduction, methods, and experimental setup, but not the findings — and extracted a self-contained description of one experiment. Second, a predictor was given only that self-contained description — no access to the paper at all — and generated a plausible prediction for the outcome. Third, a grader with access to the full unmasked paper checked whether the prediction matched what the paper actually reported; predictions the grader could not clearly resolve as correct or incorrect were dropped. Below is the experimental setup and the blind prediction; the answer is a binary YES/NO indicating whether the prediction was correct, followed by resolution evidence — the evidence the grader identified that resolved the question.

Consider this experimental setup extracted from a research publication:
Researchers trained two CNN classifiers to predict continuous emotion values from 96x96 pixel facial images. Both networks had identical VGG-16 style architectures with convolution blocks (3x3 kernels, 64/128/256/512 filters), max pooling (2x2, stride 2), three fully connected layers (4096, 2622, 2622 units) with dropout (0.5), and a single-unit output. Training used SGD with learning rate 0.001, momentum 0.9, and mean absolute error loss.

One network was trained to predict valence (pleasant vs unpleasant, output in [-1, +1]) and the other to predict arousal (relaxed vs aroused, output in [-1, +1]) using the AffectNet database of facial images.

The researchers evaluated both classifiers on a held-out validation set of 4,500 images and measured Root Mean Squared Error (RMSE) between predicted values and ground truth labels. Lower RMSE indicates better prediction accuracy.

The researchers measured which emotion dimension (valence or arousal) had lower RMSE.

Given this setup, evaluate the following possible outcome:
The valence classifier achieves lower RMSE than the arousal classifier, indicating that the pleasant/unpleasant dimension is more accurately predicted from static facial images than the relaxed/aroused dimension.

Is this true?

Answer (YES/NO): NO